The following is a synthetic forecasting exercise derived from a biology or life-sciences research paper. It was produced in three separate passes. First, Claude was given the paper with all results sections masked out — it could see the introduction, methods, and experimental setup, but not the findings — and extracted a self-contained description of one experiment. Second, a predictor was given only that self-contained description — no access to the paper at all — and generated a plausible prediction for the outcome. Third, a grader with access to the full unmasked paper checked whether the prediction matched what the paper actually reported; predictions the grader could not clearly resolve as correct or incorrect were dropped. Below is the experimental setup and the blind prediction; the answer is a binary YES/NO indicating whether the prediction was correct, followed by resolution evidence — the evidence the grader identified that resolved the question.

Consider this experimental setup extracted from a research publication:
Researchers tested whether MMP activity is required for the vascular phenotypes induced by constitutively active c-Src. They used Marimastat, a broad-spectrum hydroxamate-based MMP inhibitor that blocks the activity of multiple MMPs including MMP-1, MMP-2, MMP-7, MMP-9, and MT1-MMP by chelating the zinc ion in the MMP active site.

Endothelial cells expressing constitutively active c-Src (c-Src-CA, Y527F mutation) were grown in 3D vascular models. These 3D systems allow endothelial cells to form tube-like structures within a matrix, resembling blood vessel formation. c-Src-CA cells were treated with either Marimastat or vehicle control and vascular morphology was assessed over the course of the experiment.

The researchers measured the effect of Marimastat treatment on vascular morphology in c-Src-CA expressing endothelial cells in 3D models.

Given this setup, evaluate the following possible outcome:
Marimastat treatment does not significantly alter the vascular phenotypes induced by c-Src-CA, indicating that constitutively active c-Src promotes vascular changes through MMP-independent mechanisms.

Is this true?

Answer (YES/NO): NO